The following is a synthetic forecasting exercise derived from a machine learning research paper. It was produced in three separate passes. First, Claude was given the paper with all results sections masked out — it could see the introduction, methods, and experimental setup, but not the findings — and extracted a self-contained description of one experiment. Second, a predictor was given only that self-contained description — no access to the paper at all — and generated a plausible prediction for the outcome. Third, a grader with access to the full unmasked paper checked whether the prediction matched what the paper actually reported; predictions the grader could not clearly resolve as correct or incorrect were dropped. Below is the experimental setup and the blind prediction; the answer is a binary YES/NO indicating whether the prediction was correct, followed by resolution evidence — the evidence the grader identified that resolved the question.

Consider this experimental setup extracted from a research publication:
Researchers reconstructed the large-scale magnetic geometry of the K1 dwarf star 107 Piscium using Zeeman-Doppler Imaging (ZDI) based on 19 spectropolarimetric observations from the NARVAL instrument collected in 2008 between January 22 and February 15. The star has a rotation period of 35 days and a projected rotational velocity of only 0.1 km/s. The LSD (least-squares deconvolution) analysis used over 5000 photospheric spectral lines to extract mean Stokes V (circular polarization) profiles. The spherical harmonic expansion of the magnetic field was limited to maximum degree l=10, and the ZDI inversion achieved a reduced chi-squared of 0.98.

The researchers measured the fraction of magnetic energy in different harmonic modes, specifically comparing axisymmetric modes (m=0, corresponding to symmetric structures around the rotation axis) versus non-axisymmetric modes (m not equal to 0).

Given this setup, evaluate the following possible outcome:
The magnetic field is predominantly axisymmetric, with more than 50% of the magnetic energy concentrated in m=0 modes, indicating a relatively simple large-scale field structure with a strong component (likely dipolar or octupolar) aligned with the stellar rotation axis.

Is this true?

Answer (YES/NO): NO